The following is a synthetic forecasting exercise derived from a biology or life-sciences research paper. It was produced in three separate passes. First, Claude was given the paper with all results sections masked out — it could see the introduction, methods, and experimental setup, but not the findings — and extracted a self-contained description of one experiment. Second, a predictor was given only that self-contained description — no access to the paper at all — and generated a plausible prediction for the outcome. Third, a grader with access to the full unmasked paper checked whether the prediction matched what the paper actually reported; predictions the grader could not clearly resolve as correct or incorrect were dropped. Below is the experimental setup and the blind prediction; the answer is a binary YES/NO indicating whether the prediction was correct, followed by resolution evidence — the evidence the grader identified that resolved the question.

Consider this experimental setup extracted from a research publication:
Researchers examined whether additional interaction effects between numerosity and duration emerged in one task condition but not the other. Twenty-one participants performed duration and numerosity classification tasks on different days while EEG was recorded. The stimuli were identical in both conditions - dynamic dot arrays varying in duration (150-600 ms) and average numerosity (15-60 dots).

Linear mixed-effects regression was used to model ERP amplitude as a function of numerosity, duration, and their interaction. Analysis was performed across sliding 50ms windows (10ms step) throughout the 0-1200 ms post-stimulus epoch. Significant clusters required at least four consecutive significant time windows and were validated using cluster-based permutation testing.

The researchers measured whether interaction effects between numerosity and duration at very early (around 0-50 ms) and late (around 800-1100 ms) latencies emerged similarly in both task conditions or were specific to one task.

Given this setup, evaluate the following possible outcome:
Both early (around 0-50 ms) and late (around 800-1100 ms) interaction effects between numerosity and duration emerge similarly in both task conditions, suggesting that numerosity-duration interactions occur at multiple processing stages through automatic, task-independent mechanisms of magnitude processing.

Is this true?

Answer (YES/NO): NO